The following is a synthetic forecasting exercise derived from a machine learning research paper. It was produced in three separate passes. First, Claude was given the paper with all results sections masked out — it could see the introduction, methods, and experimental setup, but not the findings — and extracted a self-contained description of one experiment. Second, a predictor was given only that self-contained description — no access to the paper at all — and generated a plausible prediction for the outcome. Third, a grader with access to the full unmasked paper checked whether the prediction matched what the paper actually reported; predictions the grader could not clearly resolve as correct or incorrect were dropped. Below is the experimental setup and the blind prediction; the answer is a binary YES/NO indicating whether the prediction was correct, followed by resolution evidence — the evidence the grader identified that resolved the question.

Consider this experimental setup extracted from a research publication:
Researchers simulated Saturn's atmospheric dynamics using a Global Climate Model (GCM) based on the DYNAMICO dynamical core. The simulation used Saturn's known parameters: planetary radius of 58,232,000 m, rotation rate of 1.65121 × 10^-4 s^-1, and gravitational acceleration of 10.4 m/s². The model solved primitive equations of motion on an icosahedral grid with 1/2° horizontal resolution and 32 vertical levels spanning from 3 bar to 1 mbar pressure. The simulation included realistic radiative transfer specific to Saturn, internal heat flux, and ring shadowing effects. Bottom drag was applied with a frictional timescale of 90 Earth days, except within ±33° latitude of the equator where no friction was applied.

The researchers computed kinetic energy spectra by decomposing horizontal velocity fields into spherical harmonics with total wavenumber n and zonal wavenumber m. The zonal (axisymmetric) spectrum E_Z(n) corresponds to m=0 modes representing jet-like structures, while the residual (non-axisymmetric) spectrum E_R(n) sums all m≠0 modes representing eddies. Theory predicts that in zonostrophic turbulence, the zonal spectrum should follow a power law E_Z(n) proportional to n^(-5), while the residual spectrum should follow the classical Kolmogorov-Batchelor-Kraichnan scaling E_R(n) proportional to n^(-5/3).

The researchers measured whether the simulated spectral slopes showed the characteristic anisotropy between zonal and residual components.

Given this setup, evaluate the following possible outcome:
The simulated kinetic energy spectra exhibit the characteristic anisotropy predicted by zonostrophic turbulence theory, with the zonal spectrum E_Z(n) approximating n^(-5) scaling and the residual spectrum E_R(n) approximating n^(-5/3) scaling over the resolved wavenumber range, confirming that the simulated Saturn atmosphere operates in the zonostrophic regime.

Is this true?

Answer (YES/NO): YES